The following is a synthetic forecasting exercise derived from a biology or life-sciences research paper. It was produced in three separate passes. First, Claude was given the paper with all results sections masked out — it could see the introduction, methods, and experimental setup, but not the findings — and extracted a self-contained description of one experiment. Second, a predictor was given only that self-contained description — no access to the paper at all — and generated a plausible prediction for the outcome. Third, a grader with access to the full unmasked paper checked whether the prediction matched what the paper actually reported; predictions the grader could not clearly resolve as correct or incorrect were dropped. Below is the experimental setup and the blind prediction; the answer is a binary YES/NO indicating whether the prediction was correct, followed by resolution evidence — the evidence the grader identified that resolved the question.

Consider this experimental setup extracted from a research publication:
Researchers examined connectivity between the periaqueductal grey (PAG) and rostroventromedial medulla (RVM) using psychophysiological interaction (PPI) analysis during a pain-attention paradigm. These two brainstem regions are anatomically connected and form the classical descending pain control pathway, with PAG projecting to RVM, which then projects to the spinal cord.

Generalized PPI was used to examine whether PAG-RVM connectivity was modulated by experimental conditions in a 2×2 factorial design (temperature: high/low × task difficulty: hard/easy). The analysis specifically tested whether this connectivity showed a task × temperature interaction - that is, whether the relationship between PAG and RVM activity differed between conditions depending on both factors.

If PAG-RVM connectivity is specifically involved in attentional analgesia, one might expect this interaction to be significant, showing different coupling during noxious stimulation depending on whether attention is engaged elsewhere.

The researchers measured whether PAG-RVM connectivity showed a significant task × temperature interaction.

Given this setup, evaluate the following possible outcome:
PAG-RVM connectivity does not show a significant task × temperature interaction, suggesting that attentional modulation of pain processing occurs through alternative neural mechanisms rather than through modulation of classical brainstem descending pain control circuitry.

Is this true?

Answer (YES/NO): NO